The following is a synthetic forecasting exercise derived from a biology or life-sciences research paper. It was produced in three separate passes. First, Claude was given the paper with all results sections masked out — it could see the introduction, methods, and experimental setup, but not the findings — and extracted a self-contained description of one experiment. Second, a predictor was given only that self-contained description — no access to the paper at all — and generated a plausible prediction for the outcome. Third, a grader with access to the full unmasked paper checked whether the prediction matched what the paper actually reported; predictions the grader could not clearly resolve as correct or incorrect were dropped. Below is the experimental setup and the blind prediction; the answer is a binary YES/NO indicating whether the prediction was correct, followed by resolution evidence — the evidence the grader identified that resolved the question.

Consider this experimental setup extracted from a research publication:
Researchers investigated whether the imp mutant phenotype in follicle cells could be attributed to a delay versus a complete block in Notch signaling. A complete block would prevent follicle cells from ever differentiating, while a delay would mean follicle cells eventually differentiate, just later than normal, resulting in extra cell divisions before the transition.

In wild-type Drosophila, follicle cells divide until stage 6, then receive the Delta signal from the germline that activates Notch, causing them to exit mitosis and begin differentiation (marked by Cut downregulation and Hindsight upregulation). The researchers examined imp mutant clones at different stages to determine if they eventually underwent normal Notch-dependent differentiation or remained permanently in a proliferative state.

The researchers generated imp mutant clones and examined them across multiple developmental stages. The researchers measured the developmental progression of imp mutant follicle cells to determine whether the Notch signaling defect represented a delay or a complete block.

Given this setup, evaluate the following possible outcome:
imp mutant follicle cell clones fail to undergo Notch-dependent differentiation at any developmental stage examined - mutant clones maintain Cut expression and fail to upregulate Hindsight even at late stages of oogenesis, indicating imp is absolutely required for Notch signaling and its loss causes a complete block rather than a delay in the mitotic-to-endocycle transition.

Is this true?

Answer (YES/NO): NO